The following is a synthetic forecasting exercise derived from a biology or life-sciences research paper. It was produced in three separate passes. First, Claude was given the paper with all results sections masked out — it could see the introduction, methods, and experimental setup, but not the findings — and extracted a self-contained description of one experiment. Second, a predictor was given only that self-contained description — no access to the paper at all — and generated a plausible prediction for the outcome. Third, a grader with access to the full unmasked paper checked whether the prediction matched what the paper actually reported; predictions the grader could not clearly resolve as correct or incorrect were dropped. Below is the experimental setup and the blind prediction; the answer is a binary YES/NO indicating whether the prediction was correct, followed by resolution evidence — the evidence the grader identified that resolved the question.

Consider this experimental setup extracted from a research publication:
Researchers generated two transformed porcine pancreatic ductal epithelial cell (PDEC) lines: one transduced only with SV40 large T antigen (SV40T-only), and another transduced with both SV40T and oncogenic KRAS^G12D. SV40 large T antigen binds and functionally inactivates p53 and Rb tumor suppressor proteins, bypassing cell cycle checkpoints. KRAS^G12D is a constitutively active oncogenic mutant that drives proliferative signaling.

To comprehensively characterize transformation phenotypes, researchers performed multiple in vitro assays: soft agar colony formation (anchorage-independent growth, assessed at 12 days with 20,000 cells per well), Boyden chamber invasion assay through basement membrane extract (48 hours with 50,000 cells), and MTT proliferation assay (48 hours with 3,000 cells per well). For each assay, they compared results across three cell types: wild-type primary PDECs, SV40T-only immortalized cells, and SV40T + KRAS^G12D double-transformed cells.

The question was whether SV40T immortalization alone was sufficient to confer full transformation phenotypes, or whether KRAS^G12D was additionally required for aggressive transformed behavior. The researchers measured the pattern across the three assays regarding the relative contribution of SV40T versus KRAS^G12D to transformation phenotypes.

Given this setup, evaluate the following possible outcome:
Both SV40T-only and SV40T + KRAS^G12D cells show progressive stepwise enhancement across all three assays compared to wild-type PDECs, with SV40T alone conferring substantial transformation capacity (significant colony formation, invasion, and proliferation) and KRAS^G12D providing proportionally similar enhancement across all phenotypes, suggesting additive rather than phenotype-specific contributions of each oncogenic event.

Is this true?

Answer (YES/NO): NO